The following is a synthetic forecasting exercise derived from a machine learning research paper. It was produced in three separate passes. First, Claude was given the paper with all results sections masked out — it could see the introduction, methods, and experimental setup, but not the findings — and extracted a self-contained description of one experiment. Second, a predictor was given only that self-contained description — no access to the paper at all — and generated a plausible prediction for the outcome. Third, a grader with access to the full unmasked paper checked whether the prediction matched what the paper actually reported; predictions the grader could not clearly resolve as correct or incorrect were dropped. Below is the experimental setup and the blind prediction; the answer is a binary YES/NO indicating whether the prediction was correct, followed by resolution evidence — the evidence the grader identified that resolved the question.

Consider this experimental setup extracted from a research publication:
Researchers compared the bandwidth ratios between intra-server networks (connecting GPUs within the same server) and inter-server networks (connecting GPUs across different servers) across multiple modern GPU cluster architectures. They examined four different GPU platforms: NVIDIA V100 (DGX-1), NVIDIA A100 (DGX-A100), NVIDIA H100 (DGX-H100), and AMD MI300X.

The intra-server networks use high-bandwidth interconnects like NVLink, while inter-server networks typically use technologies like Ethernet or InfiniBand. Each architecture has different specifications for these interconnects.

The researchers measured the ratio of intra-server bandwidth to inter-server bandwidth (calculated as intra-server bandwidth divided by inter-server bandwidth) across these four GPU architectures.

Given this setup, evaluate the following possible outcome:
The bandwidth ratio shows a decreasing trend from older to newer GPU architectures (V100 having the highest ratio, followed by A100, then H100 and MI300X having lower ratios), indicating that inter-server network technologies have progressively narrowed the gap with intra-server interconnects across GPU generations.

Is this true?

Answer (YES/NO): NO